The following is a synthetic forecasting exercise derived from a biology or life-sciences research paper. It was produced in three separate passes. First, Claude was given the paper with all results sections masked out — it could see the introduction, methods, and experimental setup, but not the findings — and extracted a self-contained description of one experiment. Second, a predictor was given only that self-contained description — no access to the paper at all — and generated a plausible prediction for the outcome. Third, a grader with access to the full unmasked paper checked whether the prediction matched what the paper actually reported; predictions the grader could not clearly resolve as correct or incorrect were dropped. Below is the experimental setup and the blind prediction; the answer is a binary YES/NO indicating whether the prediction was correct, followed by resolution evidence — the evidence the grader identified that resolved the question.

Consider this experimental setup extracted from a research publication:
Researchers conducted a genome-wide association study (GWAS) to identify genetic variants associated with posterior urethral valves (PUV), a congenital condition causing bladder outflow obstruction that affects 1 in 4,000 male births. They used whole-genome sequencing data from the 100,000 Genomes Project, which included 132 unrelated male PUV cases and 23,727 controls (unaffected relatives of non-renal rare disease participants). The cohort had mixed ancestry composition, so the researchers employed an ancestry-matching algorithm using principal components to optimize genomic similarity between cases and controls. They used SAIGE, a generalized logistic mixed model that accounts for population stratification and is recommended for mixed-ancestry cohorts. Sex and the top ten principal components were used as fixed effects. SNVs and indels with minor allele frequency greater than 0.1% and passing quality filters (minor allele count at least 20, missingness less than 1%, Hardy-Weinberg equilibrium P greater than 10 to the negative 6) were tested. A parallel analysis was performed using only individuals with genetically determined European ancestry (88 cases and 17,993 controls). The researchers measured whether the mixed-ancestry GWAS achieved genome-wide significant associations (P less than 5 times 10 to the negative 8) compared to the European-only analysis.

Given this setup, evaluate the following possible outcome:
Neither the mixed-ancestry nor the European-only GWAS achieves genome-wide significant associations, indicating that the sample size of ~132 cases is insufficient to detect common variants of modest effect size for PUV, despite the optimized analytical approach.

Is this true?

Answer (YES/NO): NO